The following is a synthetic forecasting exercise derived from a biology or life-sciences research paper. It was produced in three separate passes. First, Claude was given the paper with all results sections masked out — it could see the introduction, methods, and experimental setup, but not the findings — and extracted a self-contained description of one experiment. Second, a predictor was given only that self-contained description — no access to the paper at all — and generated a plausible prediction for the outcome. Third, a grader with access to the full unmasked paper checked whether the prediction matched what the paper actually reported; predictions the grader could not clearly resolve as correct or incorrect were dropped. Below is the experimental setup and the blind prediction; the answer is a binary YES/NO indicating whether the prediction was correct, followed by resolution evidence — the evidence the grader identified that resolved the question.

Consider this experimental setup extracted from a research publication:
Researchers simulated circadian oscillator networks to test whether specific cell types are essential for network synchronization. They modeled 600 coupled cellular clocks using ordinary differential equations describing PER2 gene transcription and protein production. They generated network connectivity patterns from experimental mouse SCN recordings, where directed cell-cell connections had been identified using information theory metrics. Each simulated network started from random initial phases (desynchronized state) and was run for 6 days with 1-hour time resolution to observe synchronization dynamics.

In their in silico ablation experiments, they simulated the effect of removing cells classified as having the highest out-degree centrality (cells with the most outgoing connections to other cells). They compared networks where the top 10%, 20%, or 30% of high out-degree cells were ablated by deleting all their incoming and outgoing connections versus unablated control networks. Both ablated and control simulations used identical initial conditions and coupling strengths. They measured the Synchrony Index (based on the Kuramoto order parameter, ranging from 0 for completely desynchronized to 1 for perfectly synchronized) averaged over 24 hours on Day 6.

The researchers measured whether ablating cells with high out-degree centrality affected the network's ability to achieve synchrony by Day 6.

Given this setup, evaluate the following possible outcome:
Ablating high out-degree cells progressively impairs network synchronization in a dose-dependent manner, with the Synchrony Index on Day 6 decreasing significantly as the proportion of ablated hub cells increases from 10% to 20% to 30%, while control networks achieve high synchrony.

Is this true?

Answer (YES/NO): YES